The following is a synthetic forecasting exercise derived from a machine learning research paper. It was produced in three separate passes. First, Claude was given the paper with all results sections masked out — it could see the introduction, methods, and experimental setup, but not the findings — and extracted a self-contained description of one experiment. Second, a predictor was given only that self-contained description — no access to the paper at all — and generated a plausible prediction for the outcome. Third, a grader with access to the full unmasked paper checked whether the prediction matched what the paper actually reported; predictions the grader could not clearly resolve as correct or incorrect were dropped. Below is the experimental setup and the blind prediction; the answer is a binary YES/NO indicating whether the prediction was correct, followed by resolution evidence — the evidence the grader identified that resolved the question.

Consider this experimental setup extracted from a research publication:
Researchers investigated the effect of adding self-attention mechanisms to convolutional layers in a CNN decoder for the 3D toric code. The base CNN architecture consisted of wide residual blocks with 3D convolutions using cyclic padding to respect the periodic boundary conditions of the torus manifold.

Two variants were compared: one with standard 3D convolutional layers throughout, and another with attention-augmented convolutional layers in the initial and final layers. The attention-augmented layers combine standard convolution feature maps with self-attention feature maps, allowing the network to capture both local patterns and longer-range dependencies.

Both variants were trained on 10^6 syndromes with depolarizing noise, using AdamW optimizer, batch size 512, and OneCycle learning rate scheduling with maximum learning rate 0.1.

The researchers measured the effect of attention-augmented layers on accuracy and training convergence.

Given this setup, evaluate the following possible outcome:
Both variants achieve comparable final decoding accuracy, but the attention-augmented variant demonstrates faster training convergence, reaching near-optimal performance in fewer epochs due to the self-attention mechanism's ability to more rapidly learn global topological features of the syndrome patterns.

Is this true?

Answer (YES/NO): NO